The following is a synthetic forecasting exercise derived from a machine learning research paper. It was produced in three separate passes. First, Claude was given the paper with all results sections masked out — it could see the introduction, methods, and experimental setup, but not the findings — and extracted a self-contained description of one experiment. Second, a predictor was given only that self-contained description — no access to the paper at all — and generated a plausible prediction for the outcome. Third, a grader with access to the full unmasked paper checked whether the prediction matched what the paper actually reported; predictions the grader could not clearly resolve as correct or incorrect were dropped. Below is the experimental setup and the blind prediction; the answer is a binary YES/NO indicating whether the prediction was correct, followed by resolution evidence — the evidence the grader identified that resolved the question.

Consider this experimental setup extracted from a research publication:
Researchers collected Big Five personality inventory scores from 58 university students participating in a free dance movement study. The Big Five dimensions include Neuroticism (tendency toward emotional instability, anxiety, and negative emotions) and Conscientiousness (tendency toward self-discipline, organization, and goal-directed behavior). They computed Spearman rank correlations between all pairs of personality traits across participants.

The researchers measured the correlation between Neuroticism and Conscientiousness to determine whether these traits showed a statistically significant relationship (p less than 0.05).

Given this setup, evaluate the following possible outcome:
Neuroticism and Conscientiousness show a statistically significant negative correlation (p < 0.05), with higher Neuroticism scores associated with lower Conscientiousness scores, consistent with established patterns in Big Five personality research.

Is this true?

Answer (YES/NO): YES